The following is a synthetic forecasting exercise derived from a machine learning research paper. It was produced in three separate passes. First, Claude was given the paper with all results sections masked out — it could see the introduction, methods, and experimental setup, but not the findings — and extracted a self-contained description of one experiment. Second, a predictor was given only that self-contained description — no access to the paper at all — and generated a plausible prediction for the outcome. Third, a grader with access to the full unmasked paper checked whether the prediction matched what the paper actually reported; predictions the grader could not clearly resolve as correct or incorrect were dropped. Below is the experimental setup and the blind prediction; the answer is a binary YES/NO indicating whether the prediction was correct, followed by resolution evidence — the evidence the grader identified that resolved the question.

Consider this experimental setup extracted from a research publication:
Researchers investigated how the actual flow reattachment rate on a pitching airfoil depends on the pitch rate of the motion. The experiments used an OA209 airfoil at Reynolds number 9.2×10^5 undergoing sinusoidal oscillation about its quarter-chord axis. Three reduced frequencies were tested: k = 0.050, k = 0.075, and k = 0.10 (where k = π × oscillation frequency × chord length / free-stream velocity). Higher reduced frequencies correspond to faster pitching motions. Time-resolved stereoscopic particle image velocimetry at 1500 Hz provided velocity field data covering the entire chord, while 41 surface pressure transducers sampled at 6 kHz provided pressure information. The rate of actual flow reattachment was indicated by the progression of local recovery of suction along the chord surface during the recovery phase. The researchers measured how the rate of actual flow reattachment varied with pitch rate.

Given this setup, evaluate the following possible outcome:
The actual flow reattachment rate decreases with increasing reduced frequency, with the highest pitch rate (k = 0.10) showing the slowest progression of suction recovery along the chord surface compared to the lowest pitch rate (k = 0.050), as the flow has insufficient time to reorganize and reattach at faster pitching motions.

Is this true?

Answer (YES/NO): NO